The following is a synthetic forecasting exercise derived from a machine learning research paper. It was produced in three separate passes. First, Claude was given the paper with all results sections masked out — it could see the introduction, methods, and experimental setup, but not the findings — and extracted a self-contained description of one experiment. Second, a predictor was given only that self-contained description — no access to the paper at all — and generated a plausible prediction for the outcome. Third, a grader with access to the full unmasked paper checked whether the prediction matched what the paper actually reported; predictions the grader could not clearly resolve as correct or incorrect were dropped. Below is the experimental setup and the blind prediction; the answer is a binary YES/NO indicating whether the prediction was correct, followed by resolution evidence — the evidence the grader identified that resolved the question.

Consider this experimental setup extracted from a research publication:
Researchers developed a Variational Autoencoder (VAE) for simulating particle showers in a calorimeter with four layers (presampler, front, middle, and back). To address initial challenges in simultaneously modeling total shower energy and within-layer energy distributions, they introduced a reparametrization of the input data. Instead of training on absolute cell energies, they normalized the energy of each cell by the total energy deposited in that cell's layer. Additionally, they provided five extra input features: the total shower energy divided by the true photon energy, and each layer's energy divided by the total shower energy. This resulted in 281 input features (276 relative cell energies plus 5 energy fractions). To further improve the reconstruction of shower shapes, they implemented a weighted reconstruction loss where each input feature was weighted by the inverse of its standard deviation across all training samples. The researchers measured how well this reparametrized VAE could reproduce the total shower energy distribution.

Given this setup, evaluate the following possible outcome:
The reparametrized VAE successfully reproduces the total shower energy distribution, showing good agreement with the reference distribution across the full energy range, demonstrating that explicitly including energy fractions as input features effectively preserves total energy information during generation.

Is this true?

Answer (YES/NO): NO